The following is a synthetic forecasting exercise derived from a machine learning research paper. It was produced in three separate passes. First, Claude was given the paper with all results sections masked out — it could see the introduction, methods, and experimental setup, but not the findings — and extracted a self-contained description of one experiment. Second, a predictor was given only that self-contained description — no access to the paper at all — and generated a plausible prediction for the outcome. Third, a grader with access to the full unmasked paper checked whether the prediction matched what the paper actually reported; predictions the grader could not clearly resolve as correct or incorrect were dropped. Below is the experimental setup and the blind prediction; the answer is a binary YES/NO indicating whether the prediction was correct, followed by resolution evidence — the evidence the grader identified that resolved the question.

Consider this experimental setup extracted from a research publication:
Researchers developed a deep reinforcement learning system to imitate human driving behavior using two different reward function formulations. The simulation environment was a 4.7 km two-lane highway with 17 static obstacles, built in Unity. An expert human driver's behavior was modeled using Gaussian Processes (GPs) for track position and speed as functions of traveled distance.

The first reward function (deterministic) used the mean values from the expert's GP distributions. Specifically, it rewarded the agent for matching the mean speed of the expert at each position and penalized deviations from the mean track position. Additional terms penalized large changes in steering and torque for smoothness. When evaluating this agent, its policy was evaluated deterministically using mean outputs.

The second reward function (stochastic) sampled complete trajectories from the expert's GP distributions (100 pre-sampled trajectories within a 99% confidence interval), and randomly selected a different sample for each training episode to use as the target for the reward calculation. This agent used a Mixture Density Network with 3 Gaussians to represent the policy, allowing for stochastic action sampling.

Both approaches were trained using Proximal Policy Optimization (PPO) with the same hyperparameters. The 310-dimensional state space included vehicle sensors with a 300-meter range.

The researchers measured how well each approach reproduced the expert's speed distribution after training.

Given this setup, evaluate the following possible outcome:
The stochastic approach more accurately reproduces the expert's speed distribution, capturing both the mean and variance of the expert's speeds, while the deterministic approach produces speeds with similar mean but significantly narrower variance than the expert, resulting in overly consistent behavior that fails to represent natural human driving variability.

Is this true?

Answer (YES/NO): NO